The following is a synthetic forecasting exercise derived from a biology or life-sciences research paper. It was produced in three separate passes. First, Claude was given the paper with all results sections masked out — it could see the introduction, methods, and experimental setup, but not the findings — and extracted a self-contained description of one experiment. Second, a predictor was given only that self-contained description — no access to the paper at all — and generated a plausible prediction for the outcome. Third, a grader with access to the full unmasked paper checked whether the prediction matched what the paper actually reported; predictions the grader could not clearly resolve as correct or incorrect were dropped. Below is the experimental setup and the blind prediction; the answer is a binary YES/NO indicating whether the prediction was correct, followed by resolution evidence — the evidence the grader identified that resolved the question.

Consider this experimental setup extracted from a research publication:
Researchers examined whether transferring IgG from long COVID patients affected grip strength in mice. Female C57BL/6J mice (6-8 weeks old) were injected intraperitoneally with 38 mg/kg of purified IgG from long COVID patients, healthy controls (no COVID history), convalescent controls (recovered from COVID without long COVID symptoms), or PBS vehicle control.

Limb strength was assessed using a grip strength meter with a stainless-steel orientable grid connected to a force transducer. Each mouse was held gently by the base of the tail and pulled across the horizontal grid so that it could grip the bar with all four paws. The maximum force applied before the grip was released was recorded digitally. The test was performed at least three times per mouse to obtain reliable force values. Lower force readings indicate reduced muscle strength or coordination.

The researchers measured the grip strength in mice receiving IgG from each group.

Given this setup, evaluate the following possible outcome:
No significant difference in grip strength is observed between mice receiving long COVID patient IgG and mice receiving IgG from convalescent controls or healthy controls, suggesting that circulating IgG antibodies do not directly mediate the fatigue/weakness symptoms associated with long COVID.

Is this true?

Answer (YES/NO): NO